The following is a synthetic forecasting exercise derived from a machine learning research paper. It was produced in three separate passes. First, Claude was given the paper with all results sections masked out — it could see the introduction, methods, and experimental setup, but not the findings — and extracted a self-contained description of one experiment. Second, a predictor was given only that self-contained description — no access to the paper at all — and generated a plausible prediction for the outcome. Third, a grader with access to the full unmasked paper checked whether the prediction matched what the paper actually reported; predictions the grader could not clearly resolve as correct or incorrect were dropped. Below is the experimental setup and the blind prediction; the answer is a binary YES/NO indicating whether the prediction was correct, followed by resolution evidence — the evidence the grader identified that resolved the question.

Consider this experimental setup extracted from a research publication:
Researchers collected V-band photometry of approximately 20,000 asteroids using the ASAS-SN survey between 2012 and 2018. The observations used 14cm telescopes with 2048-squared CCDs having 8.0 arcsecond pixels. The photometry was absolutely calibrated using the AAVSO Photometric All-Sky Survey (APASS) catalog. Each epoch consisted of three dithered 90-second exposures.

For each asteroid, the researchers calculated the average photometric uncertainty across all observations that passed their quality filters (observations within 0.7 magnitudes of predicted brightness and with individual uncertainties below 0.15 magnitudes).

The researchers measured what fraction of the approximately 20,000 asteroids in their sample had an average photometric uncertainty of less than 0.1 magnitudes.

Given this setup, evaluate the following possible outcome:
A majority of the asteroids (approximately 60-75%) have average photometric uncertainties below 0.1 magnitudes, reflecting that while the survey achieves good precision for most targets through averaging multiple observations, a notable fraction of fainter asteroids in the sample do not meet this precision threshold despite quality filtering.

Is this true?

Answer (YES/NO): NO